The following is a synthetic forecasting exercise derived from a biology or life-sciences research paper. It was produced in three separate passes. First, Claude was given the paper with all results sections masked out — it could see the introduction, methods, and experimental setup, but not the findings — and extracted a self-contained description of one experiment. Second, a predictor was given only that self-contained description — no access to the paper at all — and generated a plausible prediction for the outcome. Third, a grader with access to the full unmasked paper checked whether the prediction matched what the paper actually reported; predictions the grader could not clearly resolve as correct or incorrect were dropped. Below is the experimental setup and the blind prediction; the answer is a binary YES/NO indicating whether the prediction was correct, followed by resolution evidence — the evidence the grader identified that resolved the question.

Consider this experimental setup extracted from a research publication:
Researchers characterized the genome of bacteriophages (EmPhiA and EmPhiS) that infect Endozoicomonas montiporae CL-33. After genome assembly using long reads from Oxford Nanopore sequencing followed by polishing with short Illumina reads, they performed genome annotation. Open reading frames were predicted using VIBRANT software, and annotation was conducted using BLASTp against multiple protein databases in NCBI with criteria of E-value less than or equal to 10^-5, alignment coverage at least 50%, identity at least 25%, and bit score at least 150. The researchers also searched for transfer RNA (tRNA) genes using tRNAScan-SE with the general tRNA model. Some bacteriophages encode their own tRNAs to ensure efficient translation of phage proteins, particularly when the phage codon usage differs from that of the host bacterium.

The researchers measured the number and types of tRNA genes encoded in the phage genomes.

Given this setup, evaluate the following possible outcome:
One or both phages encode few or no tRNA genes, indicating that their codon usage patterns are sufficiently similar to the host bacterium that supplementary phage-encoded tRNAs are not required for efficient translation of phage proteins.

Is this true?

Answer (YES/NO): NO